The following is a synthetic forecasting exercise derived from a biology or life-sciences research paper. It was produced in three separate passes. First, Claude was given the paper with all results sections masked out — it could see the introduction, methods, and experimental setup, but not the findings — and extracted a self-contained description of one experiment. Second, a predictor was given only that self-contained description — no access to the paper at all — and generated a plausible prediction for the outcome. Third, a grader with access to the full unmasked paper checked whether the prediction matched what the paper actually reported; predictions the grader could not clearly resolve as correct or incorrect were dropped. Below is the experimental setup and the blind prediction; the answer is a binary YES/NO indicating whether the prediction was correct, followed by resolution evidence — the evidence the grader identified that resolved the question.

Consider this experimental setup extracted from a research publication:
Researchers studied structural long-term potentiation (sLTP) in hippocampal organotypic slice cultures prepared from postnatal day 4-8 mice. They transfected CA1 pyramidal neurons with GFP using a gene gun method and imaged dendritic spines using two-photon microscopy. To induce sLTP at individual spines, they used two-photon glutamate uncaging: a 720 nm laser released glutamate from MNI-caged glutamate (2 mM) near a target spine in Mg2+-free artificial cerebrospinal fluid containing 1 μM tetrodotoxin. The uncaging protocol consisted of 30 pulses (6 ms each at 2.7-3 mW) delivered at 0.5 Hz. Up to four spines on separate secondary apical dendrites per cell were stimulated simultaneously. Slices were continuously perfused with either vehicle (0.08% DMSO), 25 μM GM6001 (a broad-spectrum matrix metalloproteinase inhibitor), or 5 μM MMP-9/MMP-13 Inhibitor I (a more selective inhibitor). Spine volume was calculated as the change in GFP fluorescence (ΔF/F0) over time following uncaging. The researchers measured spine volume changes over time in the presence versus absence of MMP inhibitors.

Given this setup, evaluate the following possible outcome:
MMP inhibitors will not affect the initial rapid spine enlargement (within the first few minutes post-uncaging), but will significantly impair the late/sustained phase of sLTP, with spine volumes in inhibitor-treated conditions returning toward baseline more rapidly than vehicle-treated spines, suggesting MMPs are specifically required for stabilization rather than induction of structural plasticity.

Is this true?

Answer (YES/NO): NO